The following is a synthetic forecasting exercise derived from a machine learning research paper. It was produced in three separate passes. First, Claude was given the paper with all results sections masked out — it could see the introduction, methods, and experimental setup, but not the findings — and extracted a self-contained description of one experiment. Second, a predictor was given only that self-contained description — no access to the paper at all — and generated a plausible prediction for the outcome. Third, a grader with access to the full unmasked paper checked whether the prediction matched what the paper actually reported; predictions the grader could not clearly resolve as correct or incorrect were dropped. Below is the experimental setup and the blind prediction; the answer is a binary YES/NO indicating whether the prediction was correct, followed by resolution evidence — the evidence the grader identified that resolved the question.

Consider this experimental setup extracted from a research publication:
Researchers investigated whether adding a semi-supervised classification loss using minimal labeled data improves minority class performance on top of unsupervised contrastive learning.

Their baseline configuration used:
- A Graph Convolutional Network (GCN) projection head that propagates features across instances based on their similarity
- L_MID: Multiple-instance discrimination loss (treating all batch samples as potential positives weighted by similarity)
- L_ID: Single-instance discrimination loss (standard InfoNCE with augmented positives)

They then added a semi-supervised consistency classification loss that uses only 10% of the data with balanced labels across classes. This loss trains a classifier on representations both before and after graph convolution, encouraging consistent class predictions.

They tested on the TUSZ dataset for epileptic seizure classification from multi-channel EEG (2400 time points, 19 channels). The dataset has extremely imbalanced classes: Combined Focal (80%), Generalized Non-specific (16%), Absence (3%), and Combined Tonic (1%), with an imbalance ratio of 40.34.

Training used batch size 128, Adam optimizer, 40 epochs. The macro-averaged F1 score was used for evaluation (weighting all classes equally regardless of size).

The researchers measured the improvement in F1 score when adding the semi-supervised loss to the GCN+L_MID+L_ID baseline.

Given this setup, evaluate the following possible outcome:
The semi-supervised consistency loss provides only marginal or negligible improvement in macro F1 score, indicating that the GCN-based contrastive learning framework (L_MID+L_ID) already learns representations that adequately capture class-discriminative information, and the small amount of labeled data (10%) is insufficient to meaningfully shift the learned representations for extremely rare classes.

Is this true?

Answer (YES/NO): NO